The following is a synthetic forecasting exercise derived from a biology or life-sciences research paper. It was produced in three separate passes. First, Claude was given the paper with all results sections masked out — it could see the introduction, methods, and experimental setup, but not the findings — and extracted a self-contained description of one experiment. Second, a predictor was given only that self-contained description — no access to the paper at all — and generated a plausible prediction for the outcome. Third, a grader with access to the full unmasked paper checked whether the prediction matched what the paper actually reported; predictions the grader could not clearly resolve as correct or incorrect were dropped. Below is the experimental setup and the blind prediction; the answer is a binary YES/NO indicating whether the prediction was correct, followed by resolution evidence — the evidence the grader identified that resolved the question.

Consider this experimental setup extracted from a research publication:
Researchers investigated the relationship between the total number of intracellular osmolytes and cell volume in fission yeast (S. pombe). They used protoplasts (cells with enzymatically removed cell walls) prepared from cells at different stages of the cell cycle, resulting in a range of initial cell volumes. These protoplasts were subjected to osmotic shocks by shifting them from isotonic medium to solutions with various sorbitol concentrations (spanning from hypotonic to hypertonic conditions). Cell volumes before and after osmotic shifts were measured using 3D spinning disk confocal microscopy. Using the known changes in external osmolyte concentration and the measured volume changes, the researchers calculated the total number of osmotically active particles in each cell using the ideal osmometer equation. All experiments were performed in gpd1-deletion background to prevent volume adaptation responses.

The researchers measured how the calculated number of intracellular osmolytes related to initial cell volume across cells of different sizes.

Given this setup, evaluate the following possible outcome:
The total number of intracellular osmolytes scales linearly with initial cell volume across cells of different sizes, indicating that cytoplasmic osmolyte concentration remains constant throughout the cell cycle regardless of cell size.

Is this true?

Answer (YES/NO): YES